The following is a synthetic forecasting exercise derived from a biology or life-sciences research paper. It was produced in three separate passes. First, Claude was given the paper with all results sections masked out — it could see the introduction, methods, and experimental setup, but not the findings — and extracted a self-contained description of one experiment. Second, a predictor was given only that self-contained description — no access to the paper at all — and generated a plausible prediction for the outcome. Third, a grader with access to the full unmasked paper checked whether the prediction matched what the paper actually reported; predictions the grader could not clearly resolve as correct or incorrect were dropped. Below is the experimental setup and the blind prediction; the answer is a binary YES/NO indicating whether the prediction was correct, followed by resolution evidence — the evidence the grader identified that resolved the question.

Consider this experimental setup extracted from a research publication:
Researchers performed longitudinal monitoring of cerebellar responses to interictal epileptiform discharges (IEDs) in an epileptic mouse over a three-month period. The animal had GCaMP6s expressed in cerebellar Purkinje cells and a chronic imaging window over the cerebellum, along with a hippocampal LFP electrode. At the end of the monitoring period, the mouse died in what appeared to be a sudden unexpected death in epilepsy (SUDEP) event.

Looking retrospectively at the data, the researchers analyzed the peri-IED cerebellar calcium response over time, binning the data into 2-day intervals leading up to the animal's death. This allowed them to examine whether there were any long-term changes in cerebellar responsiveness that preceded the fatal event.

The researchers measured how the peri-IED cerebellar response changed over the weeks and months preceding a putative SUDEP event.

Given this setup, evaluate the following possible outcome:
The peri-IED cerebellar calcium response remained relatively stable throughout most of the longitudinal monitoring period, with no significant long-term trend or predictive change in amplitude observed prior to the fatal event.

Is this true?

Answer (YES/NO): NO